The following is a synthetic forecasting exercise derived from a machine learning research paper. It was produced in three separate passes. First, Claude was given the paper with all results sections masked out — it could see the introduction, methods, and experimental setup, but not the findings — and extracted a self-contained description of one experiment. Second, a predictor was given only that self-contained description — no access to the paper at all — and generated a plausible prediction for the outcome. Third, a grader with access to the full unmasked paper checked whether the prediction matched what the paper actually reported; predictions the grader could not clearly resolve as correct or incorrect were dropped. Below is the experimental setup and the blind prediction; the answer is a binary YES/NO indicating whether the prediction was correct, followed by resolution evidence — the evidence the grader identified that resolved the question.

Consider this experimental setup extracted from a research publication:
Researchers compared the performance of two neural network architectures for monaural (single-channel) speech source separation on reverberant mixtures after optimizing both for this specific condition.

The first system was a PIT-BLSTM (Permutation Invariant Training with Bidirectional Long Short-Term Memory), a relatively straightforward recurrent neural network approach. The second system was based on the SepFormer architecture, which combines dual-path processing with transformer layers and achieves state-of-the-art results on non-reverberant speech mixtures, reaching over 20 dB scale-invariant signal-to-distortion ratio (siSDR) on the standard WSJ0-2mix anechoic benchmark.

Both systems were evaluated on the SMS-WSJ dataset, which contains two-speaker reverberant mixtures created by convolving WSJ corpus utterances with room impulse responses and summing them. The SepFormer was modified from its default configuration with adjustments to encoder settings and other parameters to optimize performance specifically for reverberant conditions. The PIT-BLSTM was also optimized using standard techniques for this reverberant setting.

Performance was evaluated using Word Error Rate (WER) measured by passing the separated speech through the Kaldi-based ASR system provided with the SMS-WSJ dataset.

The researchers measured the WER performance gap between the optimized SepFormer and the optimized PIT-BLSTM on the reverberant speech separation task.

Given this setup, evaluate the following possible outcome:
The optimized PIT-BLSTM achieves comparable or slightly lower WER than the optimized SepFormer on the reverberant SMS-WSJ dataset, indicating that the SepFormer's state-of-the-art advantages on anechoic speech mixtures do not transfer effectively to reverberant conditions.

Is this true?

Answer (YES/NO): NO